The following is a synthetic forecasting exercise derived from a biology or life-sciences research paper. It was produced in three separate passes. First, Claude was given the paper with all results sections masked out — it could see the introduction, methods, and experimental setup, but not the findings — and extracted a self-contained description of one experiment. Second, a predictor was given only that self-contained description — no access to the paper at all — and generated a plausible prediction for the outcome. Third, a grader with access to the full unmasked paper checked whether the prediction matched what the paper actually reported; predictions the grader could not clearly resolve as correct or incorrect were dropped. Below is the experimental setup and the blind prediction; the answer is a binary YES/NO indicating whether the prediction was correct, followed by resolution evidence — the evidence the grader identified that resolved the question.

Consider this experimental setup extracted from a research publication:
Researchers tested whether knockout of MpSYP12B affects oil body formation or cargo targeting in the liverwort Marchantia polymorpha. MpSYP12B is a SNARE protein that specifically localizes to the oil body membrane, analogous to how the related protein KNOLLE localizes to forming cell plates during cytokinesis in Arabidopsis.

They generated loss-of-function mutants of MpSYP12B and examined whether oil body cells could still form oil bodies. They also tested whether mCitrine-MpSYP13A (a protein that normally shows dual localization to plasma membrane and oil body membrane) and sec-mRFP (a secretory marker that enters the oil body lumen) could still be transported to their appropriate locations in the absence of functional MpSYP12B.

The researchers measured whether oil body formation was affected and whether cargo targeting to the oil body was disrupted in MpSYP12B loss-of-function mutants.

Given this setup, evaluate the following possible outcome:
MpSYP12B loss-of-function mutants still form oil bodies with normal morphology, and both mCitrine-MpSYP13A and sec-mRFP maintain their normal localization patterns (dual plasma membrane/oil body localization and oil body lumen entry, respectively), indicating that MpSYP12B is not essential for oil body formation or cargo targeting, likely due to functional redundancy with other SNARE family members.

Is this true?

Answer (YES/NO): YES